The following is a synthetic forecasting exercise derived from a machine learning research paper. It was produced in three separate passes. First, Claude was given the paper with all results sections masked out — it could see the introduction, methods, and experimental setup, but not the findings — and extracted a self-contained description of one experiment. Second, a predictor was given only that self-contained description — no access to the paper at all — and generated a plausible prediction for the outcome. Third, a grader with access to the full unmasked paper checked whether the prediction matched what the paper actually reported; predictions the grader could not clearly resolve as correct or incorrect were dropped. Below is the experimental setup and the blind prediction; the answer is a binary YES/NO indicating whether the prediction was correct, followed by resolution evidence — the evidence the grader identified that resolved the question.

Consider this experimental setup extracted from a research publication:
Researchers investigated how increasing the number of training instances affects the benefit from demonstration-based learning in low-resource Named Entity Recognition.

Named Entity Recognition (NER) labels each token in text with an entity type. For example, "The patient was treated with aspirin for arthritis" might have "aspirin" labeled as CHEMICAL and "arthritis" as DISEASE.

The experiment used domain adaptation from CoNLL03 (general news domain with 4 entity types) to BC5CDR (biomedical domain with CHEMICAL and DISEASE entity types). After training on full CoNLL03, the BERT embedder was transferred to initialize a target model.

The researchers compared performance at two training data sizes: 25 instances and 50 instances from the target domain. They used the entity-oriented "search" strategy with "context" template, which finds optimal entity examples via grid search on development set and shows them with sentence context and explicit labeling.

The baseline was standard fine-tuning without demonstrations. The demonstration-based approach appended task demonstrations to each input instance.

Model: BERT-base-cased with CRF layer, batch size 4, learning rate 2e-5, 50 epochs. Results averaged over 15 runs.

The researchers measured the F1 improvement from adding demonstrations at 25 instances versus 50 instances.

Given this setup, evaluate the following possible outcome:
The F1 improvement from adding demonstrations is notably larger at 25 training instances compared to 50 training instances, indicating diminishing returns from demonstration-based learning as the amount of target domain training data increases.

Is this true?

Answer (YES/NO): YES